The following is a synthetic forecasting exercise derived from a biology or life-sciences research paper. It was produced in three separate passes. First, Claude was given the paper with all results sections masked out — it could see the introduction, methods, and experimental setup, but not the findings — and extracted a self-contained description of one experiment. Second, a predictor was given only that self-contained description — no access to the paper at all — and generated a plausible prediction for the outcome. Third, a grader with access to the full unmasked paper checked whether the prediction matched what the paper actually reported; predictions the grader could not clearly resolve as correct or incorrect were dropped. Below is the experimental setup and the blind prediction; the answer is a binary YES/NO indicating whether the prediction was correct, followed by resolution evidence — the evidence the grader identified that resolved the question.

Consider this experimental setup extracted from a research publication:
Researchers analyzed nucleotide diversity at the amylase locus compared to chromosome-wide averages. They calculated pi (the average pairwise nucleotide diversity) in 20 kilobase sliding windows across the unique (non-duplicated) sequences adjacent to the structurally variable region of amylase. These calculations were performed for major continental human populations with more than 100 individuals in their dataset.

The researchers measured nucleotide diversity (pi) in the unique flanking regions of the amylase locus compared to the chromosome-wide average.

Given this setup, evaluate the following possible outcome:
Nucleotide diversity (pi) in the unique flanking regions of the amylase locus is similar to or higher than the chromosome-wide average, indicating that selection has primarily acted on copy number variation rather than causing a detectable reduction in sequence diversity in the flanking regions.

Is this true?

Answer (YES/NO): NO